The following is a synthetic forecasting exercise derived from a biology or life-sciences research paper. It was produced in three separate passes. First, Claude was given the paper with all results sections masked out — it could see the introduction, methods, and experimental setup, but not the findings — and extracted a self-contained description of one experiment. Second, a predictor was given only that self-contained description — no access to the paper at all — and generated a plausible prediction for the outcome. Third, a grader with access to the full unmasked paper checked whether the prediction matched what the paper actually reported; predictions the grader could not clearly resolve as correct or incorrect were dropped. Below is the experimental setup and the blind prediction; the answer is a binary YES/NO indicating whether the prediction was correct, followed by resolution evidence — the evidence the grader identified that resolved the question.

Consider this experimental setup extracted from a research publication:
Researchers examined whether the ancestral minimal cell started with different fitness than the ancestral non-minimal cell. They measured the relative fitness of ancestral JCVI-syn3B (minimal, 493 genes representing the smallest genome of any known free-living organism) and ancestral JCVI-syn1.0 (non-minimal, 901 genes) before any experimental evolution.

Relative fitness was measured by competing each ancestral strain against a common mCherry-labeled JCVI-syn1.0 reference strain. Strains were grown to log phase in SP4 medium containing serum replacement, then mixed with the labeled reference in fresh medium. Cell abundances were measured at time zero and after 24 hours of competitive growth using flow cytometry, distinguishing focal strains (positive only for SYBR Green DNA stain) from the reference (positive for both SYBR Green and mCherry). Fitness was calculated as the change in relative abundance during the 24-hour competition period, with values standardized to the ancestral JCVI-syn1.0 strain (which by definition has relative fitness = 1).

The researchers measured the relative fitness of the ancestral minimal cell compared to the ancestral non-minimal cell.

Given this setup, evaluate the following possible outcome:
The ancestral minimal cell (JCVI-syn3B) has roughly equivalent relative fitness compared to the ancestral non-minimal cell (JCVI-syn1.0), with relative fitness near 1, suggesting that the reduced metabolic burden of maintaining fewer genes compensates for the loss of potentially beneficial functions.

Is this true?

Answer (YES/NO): NO